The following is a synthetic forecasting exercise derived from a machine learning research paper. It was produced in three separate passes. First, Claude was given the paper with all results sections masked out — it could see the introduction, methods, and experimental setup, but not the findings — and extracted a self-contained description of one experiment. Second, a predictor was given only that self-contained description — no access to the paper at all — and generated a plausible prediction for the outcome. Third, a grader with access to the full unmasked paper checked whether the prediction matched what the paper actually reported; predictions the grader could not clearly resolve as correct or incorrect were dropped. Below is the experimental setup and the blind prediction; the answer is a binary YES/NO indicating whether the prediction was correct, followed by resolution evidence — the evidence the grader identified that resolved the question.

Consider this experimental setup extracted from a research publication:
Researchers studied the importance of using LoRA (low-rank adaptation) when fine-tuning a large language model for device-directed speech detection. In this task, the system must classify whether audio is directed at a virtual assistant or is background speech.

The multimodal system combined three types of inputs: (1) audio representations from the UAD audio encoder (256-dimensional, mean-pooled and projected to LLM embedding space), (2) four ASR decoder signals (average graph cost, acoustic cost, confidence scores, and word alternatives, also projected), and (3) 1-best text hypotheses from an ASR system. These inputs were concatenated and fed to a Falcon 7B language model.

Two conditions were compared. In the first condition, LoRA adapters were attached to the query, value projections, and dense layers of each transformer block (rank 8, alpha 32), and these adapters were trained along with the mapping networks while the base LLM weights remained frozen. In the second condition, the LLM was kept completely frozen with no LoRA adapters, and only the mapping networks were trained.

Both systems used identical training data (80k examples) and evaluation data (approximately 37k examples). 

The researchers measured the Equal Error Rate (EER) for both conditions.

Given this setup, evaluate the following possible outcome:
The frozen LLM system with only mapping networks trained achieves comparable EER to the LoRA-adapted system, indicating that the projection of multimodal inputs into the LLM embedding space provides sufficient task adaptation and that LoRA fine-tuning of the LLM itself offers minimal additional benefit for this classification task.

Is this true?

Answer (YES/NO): NO